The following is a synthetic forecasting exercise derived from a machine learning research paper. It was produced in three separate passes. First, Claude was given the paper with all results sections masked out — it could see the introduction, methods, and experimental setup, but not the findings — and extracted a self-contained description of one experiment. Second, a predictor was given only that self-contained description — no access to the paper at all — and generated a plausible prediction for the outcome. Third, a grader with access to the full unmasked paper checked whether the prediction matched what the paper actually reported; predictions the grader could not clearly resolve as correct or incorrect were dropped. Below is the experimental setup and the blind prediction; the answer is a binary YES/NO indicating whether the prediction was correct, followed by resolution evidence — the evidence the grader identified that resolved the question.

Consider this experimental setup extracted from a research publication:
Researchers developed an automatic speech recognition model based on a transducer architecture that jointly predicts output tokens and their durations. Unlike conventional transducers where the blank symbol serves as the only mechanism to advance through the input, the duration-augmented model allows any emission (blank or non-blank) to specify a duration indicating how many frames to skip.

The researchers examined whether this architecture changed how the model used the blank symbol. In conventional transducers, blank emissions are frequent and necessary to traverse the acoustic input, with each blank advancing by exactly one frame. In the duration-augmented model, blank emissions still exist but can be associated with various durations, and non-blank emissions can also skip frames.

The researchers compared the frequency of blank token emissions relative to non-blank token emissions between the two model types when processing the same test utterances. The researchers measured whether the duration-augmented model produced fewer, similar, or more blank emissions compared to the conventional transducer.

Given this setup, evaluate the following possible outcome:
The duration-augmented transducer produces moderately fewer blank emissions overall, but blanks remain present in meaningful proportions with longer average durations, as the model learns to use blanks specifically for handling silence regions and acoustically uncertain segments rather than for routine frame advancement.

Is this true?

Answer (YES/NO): NO